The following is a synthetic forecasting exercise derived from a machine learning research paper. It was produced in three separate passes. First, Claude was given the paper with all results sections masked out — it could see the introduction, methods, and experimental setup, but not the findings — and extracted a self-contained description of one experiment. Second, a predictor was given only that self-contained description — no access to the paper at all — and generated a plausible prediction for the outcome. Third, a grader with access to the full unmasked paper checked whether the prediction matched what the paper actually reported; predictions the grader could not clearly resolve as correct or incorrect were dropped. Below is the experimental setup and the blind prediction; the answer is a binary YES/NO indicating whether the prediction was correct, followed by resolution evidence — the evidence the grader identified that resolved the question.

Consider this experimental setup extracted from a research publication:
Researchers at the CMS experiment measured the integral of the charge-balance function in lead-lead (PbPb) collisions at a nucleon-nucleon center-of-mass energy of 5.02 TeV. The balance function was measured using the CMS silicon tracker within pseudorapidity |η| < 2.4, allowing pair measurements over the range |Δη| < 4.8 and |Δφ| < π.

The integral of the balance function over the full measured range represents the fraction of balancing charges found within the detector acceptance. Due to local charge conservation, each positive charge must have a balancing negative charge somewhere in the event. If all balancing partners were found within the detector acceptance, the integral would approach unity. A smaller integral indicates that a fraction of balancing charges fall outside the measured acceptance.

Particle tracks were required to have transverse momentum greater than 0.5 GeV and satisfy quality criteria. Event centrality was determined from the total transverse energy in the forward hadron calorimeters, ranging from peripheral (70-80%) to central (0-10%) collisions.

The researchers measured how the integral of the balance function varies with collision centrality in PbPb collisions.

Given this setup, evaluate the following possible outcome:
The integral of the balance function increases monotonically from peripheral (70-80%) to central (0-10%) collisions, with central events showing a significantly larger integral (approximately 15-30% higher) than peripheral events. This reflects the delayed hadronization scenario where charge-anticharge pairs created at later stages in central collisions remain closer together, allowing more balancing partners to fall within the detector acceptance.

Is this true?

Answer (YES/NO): NO